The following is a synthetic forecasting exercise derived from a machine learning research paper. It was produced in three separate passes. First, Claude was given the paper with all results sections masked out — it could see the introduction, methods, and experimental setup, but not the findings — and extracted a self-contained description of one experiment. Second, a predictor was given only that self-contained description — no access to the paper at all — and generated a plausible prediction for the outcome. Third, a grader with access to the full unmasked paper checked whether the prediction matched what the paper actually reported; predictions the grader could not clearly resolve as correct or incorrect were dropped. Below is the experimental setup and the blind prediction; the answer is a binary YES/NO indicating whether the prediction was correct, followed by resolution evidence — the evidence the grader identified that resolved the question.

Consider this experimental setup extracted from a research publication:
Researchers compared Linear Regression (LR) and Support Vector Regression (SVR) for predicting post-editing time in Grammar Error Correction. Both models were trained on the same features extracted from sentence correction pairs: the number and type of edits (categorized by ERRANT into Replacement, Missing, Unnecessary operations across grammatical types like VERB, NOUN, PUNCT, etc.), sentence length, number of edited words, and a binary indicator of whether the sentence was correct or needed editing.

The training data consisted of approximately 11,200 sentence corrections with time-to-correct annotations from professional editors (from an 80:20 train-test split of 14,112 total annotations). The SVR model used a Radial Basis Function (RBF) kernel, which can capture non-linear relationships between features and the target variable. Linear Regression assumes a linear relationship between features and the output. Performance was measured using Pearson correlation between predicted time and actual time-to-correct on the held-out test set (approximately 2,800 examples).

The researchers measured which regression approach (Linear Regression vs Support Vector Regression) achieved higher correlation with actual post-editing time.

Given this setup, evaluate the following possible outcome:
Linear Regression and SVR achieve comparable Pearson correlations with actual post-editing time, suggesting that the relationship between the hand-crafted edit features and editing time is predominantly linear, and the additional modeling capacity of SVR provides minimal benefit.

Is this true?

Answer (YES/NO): YES